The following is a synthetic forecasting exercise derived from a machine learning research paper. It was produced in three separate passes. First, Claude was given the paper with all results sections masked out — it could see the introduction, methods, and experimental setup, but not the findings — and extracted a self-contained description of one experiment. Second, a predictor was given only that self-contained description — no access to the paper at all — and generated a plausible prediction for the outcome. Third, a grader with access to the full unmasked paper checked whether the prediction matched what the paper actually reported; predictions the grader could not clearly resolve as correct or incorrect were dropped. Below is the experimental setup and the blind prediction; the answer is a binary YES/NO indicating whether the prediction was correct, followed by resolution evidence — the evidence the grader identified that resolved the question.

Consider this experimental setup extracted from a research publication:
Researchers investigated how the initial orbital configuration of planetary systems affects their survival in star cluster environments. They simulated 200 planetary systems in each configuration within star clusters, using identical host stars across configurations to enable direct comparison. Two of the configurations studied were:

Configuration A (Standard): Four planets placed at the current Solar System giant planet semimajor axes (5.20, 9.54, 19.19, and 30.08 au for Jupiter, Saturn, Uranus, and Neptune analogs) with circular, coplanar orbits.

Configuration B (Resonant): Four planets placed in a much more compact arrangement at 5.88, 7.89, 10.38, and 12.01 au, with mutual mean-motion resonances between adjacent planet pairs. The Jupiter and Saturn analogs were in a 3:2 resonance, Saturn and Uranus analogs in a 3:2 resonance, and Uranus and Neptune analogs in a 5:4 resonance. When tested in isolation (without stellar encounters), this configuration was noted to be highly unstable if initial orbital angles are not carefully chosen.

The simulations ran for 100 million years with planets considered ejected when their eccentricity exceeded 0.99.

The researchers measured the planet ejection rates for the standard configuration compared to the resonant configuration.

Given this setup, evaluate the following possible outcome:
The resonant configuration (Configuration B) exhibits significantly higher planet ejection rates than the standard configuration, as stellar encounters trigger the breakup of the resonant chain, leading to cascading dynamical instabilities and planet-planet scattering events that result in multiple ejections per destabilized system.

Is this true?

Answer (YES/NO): YES